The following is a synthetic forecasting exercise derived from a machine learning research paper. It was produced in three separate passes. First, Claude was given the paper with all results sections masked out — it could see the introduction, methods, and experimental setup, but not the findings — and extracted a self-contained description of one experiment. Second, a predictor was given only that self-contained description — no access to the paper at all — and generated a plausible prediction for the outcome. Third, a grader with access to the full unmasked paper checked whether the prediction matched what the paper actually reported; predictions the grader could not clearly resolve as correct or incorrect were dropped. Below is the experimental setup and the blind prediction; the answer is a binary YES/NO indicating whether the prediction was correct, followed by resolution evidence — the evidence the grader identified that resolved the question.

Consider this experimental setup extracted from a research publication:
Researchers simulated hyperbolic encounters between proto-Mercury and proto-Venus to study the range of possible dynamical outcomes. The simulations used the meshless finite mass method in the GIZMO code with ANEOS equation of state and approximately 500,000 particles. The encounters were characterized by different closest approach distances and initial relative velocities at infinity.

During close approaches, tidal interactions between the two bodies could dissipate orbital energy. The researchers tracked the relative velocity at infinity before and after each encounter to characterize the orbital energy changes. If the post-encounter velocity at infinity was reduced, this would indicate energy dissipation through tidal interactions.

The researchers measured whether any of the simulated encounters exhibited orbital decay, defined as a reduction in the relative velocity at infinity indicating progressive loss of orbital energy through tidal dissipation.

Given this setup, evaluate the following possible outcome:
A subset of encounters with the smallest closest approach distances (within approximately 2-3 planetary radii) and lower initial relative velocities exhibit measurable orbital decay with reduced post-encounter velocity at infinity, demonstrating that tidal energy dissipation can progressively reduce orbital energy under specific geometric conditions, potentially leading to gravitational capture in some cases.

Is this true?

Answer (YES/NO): YES